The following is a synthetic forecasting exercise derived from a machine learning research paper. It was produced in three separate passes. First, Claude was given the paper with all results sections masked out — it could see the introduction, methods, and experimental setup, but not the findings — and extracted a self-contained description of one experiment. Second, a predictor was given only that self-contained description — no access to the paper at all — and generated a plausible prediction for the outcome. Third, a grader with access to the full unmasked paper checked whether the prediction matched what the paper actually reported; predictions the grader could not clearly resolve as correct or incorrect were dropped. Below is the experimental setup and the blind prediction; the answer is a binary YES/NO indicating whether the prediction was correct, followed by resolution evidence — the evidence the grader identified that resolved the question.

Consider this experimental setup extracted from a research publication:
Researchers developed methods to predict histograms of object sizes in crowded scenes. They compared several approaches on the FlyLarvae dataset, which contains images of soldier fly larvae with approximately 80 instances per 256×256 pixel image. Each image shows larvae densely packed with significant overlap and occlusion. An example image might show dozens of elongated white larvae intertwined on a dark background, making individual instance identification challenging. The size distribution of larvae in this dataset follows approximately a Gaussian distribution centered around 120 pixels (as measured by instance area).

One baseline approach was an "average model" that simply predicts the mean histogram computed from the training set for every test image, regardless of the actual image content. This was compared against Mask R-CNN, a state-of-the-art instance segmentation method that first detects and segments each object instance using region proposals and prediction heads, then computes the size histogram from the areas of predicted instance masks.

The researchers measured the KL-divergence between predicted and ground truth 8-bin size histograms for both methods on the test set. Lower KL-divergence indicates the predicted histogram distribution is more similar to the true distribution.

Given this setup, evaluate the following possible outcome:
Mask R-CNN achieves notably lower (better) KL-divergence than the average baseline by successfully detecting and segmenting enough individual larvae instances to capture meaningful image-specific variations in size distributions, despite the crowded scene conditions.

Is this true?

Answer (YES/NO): NO